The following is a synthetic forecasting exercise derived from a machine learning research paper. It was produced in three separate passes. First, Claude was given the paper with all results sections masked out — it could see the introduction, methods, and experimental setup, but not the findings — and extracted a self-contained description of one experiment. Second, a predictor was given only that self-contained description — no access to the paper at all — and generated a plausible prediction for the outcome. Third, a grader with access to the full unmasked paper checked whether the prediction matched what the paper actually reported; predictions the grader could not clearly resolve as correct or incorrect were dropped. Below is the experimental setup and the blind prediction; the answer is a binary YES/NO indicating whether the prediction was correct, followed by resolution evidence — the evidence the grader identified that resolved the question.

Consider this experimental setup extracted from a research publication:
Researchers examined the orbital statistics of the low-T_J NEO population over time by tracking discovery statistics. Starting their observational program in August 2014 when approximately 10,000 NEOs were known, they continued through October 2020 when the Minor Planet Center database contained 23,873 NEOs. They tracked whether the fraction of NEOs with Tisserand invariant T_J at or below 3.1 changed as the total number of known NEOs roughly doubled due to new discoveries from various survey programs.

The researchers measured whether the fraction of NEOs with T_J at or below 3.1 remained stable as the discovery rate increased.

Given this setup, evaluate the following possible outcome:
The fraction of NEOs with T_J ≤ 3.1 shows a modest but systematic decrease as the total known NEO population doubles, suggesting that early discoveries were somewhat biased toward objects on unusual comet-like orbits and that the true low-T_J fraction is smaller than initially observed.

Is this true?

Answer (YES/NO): NO